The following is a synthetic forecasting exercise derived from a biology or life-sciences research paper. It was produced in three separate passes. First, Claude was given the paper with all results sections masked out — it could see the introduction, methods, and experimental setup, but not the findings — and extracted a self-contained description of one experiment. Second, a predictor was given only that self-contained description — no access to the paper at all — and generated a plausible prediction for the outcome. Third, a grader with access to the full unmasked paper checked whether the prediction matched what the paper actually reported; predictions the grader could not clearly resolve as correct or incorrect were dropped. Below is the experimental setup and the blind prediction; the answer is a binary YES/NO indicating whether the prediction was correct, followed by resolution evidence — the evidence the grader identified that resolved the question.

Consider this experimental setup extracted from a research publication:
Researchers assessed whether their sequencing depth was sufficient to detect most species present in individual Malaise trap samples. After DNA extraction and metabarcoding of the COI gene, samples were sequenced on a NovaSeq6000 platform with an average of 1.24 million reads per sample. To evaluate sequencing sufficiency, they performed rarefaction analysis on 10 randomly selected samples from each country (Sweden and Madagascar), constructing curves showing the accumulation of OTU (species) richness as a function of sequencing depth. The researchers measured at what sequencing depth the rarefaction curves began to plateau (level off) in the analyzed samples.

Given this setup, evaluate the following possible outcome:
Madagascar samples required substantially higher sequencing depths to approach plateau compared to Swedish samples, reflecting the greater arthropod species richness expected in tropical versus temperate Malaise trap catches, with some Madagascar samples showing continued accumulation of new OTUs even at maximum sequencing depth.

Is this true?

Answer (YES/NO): NO